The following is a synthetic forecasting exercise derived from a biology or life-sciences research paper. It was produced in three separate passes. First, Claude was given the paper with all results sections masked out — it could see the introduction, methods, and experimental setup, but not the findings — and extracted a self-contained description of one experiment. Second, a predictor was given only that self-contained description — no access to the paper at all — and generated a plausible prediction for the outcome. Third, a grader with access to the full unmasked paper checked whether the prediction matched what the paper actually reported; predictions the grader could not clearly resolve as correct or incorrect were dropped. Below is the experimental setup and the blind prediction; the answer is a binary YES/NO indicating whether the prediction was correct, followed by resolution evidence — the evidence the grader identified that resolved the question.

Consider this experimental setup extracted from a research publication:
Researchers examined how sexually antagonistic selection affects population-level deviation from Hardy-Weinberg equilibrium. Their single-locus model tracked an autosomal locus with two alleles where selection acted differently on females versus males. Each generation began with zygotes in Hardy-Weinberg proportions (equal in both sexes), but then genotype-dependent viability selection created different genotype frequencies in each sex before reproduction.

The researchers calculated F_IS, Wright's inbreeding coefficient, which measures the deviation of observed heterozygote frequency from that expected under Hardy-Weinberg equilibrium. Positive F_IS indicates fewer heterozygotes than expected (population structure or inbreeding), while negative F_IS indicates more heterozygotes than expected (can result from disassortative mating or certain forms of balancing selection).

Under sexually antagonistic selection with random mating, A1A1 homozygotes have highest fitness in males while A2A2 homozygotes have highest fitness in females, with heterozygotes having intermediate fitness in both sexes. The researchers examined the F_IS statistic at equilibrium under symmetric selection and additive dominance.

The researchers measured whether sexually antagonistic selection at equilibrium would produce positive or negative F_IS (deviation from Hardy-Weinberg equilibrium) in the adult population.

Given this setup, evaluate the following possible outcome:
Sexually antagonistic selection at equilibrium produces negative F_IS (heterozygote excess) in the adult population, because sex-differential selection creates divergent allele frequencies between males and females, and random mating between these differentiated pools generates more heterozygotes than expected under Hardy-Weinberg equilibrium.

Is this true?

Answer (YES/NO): YES